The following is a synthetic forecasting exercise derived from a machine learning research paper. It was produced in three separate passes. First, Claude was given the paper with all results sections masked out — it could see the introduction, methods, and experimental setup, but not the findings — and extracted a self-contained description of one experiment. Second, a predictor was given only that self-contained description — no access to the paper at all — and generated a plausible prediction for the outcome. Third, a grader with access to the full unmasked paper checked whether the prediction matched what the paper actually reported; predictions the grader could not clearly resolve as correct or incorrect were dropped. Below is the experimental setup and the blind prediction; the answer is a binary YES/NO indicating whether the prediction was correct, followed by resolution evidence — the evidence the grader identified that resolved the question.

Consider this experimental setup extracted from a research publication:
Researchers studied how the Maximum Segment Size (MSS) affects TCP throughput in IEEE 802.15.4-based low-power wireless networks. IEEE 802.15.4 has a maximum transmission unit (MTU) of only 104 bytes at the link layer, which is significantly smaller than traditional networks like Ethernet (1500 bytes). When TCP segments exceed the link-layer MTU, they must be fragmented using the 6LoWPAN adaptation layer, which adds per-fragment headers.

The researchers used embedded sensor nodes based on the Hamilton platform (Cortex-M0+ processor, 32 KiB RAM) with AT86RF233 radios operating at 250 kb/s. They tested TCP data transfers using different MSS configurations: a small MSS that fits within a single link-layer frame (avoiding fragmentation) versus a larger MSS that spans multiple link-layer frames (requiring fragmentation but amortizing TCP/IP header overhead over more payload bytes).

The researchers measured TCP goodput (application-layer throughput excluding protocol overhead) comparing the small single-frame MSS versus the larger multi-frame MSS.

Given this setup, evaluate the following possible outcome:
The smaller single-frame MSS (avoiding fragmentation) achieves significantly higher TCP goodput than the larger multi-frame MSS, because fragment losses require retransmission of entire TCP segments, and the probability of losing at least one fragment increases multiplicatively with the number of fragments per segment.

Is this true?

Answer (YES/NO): NO